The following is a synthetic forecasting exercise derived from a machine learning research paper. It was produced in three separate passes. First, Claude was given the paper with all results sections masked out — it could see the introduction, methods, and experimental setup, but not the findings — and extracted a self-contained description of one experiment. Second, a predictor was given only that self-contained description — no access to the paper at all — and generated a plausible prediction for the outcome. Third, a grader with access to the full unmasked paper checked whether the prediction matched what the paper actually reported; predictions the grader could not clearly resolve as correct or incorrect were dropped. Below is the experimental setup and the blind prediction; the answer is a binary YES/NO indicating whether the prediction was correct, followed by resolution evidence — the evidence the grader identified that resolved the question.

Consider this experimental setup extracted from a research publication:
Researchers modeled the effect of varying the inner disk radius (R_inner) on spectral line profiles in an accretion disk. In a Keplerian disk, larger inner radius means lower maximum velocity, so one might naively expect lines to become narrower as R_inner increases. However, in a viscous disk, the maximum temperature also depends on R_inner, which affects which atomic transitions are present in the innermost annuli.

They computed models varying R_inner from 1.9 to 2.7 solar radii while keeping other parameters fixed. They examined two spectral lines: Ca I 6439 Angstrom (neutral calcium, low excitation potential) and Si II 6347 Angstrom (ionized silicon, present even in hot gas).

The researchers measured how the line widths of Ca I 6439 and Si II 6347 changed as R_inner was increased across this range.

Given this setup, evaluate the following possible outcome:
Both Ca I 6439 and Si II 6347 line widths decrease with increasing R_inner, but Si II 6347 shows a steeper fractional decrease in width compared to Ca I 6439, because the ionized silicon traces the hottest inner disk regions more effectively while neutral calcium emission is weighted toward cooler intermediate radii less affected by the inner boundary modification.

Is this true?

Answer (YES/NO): NO